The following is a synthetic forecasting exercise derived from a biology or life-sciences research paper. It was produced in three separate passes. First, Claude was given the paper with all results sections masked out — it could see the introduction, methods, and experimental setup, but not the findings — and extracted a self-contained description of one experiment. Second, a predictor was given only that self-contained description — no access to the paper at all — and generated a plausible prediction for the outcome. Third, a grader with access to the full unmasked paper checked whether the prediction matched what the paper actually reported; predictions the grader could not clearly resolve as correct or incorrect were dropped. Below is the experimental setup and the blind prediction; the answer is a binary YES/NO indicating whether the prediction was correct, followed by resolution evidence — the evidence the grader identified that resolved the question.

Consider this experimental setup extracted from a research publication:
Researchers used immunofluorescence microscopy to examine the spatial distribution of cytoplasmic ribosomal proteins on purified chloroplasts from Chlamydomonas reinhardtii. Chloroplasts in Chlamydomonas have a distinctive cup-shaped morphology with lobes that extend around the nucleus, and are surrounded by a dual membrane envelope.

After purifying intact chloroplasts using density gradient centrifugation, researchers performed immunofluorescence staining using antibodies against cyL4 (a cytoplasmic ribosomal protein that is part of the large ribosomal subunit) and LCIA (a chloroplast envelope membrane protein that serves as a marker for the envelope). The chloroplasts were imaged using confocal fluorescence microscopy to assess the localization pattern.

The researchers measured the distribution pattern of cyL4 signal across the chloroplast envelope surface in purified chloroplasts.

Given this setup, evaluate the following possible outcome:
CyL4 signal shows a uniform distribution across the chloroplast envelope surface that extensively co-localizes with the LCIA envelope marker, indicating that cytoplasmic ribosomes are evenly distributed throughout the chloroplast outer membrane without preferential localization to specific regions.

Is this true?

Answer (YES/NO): NO